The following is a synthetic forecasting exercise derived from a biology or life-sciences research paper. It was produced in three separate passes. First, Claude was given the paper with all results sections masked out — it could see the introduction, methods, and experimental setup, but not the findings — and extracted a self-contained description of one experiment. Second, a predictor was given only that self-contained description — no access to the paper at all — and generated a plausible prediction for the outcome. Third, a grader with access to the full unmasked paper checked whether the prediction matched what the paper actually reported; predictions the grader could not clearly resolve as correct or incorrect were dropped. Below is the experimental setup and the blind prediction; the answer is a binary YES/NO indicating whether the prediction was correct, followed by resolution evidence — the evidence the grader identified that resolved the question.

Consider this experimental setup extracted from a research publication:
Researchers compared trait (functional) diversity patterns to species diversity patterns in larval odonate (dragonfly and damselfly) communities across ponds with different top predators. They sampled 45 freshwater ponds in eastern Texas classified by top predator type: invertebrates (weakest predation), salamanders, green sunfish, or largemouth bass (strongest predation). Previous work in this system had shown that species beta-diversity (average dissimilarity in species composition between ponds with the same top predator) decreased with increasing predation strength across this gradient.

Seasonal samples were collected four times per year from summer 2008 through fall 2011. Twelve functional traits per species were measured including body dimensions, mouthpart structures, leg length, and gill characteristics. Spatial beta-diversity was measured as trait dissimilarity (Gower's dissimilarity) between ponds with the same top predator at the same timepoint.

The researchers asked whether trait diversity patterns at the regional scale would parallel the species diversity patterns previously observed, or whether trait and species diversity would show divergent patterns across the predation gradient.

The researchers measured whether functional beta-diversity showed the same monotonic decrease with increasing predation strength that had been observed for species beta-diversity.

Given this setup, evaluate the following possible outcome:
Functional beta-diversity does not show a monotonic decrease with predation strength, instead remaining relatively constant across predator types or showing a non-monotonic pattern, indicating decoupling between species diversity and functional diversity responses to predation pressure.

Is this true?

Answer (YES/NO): YES